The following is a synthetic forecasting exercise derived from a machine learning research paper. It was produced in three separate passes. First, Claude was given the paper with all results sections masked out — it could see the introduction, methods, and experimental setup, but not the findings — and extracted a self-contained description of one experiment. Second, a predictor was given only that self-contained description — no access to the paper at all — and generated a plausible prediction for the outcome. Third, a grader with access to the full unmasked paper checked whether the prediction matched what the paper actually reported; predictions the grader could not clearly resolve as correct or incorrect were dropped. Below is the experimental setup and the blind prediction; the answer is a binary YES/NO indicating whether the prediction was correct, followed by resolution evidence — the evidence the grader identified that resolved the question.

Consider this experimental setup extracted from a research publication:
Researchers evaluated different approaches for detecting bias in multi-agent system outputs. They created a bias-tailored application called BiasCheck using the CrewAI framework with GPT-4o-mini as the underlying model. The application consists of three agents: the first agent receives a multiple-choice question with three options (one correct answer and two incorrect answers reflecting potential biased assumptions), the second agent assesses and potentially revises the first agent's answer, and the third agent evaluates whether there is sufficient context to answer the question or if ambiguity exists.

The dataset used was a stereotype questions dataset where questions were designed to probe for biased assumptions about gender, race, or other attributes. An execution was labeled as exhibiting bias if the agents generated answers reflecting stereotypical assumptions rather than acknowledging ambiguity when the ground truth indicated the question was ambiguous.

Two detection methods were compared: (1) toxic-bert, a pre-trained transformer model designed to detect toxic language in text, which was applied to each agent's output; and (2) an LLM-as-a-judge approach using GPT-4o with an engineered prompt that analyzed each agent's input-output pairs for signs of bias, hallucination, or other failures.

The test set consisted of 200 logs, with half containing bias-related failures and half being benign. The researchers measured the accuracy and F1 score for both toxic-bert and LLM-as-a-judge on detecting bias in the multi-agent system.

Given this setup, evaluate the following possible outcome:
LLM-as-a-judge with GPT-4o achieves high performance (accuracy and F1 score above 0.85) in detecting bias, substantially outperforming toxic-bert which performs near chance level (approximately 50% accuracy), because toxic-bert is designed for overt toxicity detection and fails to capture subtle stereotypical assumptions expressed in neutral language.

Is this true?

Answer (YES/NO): YES